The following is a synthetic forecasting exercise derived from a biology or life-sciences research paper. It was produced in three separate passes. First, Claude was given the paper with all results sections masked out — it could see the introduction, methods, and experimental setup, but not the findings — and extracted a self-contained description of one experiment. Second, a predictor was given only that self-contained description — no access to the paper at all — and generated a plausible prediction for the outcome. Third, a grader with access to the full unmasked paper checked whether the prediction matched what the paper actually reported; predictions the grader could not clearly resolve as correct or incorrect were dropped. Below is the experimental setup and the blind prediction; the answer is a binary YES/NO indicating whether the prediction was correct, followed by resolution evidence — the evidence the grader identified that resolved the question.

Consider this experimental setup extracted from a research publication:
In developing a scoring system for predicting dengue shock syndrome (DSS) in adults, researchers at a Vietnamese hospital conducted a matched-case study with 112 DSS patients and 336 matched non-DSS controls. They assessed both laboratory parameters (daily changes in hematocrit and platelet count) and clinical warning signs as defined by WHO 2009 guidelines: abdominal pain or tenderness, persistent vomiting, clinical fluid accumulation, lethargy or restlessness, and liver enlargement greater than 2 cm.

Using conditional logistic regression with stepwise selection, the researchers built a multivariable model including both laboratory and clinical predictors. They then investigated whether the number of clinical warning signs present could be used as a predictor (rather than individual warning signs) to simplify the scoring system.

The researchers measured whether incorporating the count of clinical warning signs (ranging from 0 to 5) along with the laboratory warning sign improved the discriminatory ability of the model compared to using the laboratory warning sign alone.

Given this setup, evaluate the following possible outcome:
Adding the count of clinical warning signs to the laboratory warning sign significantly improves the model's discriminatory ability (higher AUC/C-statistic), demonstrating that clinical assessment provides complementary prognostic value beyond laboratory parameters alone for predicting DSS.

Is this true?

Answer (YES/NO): YES